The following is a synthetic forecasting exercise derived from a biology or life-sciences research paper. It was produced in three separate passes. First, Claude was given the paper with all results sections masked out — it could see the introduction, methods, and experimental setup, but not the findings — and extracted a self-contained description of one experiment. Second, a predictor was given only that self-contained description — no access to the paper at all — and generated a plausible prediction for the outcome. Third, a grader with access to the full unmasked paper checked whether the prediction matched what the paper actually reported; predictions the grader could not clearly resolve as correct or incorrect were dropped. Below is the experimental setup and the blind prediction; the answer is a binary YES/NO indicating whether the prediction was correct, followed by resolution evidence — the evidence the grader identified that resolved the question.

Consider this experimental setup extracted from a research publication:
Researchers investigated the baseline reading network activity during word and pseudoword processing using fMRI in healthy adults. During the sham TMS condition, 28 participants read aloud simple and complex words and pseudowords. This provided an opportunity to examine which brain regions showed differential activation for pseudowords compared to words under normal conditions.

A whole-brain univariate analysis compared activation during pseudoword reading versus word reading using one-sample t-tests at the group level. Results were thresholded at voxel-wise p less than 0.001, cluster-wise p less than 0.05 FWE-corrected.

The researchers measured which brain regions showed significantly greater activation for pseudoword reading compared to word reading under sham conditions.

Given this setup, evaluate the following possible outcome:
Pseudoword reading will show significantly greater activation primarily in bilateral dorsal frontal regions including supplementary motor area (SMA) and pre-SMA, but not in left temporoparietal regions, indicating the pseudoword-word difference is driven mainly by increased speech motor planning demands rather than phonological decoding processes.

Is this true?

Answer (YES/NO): NO